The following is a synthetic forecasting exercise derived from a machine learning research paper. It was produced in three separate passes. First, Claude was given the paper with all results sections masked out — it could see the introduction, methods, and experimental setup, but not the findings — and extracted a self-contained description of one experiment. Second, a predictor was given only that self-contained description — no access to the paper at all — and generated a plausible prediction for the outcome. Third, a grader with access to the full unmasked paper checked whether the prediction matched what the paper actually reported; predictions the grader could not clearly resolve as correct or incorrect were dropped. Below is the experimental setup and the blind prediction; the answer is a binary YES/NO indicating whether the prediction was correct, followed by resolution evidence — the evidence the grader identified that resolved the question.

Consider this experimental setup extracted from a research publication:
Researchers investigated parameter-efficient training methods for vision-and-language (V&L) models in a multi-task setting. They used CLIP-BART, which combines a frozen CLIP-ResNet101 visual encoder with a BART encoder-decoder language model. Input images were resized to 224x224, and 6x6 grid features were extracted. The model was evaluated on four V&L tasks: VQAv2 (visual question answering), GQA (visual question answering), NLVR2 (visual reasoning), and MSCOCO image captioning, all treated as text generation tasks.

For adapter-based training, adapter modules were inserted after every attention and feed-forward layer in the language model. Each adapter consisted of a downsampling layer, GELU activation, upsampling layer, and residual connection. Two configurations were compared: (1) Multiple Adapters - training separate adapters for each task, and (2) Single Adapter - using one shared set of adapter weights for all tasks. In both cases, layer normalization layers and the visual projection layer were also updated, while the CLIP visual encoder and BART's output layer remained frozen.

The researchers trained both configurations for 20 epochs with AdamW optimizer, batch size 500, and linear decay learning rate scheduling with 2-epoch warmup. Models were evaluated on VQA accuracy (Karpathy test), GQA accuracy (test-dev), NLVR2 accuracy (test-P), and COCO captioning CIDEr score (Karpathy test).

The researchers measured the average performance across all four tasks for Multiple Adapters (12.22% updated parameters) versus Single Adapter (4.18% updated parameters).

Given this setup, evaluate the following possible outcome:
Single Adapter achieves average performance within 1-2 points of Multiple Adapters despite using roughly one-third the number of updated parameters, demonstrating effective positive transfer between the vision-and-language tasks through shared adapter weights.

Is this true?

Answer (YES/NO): NO